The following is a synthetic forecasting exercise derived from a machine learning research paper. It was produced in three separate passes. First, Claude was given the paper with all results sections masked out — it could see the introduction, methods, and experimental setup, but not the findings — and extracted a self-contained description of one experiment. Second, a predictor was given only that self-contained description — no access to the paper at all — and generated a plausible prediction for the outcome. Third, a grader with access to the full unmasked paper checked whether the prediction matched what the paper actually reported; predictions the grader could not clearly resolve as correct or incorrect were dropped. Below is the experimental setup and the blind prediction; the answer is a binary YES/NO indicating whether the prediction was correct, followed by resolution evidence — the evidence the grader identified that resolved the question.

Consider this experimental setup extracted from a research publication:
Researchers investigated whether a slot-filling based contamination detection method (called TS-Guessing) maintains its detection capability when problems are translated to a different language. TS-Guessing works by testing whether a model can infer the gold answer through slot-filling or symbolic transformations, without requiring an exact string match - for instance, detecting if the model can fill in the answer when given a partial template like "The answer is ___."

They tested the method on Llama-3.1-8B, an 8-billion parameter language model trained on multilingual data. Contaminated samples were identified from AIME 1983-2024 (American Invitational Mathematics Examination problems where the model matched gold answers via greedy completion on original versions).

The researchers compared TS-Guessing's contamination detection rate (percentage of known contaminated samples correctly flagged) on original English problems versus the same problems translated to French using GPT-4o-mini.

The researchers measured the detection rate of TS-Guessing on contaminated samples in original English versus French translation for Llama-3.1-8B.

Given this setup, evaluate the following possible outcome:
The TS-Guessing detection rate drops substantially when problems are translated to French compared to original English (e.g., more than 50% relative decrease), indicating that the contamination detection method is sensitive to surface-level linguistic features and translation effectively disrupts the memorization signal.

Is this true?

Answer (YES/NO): YES